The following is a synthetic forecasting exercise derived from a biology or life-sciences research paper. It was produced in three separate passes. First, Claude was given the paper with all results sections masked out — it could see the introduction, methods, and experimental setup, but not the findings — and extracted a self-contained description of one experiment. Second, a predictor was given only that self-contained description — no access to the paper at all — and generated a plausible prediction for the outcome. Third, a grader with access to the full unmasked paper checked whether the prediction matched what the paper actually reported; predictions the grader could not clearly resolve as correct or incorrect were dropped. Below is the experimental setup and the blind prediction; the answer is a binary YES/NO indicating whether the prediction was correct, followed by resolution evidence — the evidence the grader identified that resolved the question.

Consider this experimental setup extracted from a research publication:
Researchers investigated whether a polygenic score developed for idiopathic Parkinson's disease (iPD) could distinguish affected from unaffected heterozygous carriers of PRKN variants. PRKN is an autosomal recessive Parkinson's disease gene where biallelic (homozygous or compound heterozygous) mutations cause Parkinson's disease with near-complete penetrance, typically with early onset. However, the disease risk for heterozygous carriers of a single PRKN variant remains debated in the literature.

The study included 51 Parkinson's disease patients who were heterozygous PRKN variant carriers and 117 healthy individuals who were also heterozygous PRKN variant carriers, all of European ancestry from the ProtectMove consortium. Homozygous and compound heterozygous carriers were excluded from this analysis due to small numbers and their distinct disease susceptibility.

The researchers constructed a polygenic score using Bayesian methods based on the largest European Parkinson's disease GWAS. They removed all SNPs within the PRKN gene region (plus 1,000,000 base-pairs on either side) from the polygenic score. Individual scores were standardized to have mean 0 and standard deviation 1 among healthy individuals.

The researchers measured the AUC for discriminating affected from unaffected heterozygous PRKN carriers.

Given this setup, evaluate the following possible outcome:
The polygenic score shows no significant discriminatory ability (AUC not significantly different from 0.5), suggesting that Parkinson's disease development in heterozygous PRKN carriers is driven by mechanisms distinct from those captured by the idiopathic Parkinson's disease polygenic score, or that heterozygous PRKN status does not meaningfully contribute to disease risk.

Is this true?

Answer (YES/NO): NO